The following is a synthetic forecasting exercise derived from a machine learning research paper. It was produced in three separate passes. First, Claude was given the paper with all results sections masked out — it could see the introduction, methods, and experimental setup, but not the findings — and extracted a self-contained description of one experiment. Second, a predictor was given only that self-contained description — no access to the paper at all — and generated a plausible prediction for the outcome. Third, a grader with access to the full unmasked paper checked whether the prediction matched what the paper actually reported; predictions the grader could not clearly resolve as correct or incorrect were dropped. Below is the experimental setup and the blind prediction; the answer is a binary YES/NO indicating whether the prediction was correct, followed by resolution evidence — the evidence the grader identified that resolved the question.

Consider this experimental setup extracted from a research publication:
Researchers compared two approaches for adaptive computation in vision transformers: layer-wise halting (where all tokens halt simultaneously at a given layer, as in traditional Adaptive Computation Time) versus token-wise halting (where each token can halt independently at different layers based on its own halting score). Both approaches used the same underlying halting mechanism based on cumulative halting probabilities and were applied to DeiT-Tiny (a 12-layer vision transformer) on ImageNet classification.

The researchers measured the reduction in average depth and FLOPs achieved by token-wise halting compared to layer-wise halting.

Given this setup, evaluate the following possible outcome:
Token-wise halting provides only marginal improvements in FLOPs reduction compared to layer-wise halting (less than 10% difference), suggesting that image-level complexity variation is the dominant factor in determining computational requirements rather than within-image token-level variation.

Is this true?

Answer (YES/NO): NO